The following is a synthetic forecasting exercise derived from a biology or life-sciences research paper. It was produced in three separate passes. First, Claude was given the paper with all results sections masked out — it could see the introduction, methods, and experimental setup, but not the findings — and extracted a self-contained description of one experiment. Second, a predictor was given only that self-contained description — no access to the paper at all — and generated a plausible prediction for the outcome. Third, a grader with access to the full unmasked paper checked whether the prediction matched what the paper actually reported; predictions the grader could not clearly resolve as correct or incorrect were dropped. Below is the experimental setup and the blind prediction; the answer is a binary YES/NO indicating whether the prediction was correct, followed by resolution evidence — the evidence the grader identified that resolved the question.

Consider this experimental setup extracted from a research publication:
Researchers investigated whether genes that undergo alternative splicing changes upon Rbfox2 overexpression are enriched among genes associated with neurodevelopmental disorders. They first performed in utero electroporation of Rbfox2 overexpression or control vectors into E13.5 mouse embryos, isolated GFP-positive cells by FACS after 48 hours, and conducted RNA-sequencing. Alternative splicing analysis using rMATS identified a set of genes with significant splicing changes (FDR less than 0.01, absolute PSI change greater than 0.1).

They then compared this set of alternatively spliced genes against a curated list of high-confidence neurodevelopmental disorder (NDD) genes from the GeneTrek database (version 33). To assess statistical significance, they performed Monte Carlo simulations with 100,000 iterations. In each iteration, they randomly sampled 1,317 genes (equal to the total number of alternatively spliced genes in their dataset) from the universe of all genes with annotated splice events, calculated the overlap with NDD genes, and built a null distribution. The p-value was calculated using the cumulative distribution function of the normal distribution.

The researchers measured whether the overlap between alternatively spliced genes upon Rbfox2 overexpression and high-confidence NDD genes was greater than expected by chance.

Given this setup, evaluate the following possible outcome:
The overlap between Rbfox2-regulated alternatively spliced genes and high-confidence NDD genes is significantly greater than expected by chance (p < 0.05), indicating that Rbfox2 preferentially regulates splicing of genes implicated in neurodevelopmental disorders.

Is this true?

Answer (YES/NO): YES